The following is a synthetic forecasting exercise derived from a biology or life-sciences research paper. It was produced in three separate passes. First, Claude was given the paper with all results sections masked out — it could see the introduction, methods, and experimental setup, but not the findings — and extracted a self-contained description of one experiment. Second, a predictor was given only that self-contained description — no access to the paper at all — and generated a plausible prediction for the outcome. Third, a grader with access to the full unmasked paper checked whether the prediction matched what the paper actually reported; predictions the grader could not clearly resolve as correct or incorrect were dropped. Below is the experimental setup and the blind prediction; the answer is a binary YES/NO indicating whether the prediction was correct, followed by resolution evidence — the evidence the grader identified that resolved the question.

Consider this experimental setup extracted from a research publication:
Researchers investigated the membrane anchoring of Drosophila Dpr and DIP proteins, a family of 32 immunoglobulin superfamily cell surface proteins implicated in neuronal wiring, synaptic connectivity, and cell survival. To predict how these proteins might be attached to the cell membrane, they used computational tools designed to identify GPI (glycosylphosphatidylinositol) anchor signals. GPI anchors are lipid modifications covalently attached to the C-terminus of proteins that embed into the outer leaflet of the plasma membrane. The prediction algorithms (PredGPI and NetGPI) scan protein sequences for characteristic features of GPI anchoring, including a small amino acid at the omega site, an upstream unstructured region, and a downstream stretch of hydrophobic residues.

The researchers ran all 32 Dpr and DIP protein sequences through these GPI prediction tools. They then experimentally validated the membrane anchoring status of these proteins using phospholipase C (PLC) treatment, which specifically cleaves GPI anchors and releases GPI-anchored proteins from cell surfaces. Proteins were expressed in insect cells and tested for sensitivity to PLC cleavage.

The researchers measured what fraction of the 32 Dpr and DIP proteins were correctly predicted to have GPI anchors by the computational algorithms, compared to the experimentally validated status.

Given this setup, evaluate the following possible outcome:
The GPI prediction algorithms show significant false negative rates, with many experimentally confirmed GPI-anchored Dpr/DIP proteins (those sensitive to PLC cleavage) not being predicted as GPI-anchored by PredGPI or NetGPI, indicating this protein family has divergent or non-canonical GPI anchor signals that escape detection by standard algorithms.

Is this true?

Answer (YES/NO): YES